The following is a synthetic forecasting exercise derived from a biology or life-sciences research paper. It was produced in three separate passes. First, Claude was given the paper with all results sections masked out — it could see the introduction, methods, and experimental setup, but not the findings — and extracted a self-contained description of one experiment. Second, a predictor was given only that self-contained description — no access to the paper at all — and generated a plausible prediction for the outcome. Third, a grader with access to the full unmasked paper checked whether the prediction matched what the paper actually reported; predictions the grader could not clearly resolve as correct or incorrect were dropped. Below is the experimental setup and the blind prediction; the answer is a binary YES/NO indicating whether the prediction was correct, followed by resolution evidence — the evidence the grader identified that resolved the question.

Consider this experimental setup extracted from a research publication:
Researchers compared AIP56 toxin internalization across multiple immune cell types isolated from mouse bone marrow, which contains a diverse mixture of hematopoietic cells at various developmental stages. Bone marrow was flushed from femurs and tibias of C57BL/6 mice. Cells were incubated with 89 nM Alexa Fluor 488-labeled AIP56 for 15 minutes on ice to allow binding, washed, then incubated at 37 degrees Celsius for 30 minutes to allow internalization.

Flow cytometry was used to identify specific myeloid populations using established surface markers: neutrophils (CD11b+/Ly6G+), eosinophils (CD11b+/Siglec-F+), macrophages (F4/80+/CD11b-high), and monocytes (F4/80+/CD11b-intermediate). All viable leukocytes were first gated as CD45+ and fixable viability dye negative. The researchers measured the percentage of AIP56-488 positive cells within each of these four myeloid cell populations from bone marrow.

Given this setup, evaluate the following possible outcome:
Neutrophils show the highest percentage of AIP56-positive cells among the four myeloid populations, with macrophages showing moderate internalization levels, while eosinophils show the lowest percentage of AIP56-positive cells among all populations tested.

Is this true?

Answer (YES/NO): NO